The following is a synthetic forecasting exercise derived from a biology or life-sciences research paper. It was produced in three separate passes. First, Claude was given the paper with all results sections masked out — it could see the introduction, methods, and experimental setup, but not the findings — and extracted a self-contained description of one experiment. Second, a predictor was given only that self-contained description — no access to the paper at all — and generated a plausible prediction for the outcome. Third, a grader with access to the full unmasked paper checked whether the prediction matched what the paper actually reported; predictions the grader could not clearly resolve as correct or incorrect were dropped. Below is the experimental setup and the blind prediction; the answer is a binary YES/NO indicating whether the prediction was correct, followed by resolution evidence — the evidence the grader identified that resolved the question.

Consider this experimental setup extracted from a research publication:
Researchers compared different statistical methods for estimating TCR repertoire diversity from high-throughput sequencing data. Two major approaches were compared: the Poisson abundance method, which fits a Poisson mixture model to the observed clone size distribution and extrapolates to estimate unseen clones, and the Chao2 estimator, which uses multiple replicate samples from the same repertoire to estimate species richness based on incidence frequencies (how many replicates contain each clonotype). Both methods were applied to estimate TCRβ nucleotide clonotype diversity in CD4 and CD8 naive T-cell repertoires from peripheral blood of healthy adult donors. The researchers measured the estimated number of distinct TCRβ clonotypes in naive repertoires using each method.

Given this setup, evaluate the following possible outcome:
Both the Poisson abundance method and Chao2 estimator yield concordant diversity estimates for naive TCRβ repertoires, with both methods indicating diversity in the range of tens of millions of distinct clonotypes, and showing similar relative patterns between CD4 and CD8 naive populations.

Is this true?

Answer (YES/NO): NO